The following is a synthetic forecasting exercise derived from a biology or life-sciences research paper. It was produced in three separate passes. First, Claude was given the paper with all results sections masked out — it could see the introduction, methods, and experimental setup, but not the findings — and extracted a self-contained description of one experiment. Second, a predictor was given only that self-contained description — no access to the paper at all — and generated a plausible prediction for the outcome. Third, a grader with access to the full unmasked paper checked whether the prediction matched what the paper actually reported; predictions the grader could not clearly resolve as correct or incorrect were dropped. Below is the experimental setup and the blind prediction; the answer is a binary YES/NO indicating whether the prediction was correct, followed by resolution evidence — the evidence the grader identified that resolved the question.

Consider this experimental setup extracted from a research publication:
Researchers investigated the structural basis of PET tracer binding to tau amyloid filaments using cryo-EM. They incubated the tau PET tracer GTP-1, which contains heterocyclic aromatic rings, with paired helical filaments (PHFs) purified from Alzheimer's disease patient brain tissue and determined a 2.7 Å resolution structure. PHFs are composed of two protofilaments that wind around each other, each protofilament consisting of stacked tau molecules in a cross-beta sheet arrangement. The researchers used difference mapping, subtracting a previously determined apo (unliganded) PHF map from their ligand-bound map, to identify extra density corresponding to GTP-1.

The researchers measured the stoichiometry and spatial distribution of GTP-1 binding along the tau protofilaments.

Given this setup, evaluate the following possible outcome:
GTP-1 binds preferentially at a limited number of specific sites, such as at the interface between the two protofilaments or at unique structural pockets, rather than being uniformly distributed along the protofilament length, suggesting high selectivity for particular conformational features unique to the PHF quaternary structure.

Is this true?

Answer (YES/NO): NO